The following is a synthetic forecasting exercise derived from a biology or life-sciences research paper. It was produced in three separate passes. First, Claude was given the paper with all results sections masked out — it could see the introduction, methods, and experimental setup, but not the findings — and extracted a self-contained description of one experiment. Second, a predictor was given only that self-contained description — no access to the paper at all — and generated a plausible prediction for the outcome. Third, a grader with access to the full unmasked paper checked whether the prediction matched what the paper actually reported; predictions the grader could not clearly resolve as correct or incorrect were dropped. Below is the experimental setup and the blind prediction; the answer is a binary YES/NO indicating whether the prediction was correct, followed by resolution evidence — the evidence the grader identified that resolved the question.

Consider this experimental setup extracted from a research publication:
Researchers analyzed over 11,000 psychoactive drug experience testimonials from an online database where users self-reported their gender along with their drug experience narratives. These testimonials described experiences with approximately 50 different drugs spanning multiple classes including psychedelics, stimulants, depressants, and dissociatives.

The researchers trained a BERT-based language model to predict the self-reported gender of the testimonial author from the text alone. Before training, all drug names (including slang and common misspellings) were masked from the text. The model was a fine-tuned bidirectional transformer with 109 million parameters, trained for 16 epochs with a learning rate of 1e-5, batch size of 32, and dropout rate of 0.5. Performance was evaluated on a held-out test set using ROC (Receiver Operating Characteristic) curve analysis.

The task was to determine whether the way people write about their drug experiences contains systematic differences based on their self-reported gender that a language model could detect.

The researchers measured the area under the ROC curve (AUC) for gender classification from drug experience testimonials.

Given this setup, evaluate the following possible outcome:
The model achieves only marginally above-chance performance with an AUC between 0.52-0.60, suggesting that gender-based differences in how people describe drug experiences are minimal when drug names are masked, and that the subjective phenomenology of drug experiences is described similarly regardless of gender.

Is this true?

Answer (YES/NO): NO